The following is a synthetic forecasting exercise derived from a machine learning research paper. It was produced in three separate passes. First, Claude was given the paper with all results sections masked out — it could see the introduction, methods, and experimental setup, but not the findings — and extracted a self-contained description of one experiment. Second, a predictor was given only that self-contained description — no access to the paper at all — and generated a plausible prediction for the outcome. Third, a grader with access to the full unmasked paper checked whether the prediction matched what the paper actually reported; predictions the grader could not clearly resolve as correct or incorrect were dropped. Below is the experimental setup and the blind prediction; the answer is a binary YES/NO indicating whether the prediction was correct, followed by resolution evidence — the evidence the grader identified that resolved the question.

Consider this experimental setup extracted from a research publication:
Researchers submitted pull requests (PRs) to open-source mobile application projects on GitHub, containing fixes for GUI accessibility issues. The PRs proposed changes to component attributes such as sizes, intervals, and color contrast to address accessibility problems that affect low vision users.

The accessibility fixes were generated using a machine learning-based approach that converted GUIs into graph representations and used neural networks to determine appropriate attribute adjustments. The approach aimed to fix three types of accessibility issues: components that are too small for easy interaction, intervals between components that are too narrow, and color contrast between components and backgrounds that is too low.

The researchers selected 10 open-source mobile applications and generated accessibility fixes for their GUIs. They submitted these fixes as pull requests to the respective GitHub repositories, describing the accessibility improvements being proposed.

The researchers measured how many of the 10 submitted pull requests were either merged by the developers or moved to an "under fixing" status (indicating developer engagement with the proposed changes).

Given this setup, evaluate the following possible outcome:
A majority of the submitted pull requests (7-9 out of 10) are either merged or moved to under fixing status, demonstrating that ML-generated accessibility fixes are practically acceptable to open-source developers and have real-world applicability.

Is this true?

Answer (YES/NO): YES